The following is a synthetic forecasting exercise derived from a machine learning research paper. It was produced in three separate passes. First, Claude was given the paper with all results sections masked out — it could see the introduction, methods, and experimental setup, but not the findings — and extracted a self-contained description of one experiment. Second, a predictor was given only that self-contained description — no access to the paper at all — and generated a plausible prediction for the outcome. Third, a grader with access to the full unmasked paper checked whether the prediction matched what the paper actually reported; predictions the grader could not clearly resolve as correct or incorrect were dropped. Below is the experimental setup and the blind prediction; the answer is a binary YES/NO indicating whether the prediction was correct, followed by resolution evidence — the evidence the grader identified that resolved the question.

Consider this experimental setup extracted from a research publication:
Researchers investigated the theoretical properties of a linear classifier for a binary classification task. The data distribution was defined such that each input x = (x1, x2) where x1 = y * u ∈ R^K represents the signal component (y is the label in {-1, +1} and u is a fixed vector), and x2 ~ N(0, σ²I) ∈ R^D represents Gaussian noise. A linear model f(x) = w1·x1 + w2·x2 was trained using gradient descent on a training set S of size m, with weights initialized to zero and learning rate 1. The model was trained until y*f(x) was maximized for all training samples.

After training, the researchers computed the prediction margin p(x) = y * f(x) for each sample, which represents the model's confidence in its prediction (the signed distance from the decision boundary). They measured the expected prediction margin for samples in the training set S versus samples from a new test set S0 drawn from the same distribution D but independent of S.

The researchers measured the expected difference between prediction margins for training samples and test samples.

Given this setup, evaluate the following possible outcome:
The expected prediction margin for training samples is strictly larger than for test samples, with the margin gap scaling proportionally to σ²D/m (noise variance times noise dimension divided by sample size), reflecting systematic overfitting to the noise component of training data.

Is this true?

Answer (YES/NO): NO